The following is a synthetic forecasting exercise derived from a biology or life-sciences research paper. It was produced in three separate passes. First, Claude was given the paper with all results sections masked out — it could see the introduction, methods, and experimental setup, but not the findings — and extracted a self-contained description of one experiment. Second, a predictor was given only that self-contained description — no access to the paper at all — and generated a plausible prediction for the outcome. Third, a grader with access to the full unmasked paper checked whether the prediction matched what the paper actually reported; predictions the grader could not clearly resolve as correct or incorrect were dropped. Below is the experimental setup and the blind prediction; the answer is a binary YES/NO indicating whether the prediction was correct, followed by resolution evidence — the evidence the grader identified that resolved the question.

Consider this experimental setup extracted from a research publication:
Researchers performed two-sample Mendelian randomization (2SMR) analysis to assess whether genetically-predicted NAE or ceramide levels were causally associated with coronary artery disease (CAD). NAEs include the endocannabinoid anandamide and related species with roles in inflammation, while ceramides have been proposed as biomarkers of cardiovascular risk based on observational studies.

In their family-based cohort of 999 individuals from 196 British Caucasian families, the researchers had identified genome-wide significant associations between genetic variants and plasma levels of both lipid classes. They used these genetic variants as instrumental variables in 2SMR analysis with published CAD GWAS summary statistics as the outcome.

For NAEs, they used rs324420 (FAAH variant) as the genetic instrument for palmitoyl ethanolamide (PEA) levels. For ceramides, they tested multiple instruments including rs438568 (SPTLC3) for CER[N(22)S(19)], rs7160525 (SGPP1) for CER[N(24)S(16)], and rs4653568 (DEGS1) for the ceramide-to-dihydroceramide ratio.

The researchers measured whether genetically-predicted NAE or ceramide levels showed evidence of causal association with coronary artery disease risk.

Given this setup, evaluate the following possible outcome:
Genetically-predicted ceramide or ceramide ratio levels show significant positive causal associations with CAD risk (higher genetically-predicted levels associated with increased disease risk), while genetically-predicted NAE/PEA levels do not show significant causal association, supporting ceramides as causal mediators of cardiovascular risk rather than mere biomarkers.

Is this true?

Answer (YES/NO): NO